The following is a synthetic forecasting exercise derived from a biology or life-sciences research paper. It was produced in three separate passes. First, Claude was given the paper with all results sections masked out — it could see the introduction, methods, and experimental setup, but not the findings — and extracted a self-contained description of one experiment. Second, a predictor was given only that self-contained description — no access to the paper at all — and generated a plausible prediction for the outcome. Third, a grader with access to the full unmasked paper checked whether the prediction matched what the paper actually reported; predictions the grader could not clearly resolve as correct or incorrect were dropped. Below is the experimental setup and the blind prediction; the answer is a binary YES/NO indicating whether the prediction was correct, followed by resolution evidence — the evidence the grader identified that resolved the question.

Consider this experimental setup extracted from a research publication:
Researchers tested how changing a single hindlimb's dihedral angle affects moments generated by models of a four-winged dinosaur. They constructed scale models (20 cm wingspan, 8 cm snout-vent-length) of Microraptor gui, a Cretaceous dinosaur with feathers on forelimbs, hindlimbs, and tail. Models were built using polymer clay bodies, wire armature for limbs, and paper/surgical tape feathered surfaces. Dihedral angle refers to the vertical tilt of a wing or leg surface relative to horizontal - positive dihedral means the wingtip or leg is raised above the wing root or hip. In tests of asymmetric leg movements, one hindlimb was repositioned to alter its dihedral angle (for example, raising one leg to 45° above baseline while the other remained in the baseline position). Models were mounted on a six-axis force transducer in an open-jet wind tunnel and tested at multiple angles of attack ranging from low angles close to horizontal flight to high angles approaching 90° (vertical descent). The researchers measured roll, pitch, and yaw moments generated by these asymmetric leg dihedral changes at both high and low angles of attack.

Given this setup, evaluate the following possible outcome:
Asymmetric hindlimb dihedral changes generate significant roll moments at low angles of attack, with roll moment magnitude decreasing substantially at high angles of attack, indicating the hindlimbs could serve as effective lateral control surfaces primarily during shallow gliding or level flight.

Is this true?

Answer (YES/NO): NO